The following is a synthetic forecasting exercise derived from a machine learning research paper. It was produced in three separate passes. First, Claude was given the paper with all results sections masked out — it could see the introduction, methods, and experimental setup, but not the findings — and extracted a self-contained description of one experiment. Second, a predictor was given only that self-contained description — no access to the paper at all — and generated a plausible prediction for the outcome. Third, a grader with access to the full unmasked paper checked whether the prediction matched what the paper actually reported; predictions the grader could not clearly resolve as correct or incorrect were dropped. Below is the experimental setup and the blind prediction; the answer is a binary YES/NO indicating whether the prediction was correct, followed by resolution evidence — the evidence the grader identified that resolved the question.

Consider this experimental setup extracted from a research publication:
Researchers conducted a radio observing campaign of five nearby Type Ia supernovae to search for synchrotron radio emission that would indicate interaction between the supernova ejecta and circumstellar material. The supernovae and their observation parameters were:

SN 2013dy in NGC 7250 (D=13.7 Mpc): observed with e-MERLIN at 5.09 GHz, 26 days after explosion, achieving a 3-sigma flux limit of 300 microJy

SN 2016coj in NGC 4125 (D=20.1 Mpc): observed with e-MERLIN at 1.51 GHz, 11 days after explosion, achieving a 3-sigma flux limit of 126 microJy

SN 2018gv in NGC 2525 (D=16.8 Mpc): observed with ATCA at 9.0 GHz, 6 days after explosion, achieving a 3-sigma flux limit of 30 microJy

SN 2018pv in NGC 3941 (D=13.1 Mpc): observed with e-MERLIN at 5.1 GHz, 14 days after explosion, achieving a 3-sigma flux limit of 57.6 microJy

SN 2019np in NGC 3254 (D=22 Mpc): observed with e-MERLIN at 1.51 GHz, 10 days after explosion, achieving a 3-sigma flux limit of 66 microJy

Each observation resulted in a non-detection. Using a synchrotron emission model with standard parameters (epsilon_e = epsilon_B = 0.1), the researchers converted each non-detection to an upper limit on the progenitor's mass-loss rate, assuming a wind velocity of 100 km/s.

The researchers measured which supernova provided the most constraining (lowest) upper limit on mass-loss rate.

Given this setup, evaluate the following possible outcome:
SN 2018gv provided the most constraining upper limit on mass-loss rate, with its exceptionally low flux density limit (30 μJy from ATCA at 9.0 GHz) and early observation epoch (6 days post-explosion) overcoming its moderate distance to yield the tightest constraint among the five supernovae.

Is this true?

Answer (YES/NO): YES